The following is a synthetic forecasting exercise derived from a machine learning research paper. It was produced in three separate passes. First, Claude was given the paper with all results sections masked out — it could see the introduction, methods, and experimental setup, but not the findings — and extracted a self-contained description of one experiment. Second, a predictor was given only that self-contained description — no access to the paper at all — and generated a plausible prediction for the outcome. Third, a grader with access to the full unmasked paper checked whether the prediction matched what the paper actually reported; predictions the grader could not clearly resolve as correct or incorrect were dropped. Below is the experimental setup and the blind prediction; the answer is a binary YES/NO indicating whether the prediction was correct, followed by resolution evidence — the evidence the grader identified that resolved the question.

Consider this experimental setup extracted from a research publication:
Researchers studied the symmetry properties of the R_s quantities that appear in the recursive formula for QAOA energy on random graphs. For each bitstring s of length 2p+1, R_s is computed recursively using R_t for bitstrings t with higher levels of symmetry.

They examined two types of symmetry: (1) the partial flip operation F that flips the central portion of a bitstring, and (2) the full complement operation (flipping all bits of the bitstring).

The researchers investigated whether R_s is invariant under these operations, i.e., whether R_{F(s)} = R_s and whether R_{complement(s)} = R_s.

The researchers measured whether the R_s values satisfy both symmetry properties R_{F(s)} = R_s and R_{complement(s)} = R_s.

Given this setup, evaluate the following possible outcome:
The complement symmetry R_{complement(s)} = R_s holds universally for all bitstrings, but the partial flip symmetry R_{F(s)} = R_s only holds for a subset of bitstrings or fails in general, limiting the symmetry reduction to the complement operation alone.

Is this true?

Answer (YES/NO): NO